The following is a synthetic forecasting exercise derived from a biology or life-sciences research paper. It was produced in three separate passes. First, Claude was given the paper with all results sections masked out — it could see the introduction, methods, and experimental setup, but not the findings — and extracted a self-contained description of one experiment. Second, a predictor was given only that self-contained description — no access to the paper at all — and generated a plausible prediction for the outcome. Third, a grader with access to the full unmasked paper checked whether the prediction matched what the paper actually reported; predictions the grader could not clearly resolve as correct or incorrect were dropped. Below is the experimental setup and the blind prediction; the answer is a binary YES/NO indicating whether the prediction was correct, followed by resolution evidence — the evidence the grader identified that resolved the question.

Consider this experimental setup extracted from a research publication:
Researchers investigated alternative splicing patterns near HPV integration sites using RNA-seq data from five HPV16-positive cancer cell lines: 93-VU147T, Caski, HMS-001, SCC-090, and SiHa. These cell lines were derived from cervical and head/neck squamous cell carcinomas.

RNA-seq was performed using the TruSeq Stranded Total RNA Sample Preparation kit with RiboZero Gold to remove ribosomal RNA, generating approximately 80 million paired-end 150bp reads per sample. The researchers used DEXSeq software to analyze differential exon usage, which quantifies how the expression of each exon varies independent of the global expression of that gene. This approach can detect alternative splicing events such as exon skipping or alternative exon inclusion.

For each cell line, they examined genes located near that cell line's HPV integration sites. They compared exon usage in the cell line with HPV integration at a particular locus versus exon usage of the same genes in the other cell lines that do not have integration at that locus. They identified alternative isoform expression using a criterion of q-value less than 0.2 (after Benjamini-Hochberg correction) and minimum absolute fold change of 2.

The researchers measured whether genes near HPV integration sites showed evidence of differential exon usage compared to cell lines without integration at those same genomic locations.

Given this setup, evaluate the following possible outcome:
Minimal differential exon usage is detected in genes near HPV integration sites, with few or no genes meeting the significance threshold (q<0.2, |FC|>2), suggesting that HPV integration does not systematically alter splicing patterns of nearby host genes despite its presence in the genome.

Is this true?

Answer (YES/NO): NO